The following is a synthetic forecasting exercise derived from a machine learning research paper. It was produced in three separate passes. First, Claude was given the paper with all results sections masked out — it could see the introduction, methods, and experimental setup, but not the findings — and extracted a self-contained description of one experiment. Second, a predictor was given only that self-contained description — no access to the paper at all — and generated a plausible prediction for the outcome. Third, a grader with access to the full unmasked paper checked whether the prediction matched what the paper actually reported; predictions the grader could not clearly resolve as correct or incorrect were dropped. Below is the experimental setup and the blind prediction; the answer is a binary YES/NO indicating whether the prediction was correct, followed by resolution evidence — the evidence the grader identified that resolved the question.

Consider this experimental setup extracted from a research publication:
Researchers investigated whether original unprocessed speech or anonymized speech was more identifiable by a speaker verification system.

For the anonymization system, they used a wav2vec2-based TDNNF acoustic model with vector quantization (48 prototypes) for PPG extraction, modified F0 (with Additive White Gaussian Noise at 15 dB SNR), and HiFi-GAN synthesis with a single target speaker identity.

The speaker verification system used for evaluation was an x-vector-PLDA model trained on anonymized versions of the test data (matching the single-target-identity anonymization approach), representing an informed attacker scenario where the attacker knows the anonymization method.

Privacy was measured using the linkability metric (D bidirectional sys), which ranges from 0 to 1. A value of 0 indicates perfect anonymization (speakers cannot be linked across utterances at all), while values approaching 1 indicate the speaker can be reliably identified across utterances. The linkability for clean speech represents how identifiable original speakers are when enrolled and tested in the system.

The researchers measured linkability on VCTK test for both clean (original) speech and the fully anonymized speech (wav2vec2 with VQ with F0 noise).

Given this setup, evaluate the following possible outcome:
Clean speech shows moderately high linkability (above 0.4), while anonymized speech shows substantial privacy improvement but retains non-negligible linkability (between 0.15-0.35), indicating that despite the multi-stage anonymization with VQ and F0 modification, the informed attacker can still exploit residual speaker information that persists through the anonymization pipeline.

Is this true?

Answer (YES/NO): NO